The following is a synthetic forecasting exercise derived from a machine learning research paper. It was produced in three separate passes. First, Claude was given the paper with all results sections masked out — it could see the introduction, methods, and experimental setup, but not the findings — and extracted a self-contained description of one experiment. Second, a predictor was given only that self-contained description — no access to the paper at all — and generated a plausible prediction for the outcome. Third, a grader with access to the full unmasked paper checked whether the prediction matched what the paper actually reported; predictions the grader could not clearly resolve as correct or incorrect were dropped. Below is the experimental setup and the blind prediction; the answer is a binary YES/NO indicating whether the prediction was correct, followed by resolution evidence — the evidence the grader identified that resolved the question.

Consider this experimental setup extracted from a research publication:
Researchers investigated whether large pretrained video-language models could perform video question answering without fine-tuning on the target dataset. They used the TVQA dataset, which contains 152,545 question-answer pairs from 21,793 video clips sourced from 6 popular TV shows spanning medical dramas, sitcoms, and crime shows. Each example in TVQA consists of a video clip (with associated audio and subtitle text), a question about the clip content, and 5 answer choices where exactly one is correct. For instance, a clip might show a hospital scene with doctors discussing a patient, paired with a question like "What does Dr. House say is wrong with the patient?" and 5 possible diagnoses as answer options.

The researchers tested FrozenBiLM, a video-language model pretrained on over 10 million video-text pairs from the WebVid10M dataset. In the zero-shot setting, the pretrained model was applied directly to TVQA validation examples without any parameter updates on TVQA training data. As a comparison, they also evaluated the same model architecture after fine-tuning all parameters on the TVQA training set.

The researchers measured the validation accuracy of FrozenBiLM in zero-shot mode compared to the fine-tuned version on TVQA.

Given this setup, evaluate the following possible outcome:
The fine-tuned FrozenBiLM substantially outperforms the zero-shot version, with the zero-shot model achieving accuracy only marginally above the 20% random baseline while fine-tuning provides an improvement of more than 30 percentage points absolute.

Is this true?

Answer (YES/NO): NO